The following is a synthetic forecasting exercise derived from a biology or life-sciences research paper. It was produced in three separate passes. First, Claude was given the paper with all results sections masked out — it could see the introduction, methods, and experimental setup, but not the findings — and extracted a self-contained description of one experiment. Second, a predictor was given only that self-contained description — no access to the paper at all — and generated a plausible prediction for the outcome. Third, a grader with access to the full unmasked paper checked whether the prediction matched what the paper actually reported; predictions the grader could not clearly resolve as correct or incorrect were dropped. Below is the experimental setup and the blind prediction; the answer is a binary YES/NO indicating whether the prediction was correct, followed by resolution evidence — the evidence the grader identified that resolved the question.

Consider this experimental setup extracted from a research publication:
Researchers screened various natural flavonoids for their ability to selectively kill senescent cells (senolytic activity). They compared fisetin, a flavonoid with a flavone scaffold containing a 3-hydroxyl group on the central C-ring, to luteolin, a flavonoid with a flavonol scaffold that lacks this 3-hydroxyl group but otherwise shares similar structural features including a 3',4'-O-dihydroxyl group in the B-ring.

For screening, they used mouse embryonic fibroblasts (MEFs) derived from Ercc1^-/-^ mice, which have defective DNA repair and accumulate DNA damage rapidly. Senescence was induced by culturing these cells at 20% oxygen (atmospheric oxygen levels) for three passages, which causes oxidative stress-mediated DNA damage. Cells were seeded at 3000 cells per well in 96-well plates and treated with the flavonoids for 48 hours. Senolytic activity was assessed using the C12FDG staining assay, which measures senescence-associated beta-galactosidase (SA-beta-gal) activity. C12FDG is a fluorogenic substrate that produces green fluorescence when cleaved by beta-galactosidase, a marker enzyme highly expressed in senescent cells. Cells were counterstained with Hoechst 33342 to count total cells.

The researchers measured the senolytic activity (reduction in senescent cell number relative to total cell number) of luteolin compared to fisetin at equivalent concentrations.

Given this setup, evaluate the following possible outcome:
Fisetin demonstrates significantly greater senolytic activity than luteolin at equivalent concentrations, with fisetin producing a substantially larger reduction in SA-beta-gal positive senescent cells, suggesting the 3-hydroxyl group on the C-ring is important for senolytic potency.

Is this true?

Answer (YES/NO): NO